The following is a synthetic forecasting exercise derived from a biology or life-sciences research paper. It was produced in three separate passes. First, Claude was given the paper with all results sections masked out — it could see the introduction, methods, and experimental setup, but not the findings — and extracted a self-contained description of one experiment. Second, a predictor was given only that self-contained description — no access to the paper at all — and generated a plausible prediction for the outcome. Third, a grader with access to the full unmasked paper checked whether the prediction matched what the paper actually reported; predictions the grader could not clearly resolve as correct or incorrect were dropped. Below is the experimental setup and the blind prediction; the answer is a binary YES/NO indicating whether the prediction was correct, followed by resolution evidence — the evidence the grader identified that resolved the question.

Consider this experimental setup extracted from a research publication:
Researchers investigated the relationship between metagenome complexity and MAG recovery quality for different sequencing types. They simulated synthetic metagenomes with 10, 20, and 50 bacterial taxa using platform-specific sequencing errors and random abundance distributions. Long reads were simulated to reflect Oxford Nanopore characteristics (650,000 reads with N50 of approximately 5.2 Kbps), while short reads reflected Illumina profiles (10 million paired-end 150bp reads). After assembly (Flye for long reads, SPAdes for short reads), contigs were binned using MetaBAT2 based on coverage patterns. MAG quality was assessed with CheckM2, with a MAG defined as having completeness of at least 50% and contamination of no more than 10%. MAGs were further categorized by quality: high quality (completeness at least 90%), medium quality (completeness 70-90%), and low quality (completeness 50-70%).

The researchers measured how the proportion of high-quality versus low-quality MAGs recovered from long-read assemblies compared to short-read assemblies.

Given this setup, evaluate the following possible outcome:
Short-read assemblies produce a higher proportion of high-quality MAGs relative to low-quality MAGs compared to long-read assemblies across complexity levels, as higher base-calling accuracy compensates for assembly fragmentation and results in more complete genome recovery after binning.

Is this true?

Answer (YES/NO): NO